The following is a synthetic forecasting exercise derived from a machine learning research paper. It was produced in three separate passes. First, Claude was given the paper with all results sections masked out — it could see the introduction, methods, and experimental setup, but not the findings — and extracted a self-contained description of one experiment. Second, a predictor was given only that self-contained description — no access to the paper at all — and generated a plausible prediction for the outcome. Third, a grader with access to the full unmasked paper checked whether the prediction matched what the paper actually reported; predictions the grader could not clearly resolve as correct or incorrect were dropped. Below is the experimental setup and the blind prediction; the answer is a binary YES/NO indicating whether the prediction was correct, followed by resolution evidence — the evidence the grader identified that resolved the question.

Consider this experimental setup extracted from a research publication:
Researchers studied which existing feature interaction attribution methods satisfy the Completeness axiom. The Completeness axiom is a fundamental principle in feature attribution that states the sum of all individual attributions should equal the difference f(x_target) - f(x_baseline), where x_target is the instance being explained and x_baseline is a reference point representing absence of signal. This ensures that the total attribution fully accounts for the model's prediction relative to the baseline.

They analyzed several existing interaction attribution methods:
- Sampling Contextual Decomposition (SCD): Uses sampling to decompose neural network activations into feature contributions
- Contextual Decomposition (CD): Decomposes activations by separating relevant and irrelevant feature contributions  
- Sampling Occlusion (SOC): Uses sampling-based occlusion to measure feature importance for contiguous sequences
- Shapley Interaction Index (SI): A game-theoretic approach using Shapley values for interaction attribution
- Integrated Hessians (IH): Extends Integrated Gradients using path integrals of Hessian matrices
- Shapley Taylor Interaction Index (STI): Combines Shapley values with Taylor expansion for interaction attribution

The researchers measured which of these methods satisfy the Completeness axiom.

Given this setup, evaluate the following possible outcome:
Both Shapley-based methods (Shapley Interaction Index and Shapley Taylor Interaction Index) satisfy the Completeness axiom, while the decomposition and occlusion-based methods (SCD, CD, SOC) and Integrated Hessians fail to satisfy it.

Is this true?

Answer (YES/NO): NO